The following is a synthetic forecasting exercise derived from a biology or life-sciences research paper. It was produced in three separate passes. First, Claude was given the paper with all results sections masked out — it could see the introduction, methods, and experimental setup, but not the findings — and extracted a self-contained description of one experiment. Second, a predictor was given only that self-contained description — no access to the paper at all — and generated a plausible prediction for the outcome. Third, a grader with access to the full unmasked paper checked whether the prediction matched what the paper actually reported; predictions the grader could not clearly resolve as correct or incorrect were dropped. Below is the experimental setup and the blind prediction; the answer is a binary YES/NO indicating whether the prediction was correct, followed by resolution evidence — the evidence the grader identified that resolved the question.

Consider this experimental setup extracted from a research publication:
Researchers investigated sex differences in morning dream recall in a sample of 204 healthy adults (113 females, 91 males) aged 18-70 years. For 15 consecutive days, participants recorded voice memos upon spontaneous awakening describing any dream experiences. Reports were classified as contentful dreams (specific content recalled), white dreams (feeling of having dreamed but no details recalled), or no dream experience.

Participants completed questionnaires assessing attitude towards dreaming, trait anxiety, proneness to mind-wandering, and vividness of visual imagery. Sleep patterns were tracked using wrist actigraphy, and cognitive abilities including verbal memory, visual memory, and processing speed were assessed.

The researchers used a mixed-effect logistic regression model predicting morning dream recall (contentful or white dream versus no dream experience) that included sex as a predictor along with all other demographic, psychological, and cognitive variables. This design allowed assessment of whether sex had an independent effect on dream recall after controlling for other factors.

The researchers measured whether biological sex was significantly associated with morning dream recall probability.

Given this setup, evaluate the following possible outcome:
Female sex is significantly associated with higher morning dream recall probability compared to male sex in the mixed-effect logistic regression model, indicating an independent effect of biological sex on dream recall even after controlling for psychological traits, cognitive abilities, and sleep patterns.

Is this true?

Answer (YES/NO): NO